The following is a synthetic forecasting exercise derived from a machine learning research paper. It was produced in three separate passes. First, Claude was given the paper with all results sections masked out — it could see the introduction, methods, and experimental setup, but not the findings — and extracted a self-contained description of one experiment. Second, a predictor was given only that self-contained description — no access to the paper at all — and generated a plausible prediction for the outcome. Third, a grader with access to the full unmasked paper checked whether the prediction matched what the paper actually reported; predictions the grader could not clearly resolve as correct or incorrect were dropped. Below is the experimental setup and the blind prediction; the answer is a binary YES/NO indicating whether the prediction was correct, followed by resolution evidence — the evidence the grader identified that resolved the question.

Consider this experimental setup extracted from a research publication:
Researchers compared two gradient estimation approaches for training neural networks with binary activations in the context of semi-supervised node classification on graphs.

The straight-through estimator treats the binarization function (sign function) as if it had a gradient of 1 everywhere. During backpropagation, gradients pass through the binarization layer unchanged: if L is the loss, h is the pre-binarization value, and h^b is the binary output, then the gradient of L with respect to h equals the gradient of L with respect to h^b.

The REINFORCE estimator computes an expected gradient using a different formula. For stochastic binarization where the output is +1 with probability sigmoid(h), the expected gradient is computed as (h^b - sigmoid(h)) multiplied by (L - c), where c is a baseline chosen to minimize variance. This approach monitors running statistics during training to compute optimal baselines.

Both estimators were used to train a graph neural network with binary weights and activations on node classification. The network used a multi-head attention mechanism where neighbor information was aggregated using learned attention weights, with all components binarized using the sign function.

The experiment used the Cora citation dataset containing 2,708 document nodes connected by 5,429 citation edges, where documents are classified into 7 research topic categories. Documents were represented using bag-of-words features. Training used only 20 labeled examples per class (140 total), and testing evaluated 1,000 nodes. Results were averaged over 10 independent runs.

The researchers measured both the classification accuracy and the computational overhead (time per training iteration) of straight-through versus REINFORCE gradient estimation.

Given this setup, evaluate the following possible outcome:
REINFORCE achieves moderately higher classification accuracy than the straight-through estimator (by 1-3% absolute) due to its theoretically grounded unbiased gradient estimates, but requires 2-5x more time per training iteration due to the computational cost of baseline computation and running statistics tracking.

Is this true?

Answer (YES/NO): NO